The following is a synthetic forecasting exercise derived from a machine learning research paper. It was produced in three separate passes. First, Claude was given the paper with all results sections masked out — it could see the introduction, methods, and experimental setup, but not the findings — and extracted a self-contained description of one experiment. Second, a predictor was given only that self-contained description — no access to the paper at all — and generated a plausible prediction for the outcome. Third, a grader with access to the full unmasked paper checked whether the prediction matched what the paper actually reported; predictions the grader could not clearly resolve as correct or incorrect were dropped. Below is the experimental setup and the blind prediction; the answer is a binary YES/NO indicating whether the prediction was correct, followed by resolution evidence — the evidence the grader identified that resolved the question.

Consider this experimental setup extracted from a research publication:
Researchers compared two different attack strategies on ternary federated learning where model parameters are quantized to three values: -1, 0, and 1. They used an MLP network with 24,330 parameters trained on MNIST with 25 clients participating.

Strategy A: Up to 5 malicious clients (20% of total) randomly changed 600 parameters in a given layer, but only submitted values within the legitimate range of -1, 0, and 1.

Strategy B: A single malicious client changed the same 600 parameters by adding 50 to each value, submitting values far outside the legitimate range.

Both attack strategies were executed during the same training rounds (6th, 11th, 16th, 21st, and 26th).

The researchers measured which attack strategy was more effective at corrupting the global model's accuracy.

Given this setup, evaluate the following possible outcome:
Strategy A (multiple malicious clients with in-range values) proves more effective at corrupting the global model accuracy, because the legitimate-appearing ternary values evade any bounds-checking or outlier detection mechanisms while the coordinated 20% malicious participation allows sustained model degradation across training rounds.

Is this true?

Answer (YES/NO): NO